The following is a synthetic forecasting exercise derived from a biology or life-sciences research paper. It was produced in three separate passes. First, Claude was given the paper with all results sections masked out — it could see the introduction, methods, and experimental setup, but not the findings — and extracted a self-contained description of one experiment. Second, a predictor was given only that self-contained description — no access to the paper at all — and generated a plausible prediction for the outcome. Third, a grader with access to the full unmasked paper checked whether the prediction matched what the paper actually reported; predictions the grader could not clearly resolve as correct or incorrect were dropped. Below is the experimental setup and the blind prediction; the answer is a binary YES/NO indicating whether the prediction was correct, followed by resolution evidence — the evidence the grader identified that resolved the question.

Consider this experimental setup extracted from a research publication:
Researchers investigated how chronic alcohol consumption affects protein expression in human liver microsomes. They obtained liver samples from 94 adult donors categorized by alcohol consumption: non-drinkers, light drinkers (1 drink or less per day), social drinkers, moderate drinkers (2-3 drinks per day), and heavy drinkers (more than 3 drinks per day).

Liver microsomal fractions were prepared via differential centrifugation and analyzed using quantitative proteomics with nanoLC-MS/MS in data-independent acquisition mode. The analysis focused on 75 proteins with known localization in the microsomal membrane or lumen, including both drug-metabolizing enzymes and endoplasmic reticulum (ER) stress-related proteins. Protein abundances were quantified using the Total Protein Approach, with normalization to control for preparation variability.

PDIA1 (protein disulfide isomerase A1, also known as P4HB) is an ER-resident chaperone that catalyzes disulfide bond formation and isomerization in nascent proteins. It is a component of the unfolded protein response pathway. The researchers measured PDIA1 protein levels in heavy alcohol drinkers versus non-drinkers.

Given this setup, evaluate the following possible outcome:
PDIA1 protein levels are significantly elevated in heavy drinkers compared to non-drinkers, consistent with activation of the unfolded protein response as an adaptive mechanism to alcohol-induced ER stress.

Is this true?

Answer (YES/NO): YES